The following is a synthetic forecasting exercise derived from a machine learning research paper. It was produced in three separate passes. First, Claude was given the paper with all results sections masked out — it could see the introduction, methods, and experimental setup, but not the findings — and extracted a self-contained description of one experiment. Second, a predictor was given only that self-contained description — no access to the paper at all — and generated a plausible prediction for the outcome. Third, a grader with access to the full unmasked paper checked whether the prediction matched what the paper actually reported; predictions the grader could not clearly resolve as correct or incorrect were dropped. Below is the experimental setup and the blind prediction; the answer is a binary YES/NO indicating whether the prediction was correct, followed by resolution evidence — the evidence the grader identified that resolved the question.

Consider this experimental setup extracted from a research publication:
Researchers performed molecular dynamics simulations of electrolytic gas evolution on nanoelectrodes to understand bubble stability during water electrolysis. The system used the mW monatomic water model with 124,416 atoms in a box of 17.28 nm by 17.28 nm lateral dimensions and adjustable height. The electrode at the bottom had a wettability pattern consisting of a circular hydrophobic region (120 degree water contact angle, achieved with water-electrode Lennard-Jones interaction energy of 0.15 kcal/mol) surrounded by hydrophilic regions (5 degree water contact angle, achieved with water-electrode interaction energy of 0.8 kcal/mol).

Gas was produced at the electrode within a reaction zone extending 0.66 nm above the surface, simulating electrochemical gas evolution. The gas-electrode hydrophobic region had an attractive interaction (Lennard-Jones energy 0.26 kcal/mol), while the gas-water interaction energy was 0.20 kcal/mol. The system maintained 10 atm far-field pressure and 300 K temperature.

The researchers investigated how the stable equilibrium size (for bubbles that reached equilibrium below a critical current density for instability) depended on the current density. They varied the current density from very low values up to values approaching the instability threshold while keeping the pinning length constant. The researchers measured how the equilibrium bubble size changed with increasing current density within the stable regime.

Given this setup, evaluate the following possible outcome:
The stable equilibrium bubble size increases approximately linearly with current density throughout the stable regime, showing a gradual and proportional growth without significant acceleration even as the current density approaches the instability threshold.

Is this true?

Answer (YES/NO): NO